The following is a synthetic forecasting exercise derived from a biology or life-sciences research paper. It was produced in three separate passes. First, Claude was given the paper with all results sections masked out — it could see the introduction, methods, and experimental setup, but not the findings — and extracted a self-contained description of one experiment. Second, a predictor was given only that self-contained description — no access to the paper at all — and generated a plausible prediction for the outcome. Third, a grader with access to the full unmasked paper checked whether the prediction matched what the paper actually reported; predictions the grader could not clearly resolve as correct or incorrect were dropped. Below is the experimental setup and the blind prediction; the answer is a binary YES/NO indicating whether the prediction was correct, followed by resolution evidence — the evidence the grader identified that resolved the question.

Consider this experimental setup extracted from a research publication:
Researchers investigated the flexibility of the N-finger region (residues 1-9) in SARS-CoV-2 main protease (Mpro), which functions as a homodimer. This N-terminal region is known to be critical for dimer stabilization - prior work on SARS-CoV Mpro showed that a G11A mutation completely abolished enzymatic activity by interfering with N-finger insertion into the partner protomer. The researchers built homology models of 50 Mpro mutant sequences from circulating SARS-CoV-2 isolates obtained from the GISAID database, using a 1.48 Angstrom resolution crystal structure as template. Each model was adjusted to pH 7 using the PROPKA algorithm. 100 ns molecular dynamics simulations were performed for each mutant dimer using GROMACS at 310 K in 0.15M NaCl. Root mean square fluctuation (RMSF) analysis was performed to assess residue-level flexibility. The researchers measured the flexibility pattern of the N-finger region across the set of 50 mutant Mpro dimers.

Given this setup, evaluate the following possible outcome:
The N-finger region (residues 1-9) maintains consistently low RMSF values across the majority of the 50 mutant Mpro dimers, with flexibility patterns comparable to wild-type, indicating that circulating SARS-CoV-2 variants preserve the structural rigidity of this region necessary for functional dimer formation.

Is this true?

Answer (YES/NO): NO